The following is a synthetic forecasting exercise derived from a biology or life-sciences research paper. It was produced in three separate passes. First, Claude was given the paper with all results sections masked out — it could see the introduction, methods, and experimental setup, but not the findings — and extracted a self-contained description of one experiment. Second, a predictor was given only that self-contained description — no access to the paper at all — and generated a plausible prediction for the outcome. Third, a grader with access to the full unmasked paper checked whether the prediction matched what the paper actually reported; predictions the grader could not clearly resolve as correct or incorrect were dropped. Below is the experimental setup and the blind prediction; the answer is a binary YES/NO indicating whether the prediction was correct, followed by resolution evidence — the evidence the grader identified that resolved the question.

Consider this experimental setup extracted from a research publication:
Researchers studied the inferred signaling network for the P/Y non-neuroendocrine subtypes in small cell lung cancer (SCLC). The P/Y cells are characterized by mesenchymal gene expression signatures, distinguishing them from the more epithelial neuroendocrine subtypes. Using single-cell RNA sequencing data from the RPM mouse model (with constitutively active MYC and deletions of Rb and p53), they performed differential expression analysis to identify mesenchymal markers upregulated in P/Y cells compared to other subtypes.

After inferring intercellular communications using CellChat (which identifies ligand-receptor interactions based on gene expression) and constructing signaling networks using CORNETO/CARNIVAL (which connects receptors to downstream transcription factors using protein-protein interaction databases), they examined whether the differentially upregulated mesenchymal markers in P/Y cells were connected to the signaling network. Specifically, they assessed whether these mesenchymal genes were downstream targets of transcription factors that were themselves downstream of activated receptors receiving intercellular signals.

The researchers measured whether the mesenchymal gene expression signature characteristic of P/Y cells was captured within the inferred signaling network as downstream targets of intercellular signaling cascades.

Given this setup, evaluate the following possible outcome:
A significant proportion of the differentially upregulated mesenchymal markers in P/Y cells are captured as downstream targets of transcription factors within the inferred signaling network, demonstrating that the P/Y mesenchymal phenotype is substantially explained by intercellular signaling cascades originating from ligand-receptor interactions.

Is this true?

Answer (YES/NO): YES